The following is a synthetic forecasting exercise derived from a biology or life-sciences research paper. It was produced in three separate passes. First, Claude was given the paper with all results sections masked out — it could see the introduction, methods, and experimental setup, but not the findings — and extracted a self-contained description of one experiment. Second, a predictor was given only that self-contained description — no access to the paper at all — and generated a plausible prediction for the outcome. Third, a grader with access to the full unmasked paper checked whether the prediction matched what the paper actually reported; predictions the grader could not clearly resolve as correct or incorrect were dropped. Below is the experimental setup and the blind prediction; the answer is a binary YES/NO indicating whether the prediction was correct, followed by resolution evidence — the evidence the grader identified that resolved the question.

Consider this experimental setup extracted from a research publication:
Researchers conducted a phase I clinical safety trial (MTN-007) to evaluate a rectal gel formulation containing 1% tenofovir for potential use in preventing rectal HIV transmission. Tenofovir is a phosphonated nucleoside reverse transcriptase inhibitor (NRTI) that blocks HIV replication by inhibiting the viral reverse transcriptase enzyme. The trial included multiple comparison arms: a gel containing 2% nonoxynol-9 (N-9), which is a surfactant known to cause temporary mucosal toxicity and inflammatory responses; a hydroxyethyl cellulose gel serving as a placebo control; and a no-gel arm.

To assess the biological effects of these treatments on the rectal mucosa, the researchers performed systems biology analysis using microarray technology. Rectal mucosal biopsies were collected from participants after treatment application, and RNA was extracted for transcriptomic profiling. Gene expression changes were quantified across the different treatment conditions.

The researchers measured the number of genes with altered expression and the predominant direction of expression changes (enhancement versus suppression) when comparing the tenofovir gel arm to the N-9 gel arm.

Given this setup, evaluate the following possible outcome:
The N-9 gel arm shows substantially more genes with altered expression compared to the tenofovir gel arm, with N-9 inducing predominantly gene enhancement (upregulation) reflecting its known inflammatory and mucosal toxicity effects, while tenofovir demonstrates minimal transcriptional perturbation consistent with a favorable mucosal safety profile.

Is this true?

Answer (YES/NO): NO